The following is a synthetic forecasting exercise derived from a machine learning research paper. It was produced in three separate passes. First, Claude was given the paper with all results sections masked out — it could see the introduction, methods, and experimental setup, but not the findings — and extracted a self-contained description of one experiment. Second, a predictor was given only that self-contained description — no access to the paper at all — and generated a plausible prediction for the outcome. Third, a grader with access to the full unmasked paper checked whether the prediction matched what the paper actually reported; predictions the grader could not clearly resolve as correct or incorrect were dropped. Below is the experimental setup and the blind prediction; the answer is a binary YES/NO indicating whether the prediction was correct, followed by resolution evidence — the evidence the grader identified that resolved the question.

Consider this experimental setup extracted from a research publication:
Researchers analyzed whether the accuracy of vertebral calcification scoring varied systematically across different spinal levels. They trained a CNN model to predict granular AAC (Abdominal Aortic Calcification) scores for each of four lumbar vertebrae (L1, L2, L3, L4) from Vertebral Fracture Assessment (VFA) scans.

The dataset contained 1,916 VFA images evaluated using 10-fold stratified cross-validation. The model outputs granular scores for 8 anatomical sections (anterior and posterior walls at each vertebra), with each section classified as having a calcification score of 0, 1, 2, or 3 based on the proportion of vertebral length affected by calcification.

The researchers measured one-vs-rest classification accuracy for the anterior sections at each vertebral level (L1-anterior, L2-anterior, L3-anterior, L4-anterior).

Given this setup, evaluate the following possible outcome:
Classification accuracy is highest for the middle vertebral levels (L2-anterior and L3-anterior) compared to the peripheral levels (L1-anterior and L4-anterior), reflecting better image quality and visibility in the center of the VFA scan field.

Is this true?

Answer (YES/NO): NO